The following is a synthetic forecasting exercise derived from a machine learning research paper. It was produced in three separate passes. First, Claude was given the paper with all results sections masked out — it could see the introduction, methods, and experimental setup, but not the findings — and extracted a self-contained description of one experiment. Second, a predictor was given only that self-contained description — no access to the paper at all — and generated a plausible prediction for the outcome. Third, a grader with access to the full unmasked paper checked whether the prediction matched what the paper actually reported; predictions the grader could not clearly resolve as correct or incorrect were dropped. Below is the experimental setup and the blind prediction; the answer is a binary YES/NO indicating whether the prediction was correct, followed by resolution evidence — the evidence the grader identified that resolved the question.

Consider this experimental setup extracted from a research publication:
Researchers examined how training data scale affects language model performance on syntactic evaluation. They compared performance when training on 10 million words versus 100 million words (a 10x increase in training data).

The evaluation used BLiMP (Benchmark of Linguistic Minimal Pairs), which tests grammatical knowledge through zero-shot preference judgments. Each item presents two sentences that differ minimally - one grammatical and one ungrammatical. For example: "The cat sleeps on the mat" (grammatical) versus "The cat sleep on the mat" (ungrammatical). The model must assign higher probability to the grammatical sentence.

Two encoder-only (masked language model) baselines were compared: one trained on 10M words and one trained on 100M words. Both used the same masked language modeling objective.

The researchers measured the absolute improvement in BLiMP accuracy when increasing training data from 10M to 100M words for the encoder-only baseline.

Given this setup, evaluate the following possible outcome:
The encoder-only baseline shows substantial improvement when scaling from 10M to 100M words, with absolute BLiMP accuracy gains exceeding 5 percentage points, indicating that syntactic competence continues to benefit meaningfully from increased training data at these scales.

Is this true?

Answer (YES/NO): YES